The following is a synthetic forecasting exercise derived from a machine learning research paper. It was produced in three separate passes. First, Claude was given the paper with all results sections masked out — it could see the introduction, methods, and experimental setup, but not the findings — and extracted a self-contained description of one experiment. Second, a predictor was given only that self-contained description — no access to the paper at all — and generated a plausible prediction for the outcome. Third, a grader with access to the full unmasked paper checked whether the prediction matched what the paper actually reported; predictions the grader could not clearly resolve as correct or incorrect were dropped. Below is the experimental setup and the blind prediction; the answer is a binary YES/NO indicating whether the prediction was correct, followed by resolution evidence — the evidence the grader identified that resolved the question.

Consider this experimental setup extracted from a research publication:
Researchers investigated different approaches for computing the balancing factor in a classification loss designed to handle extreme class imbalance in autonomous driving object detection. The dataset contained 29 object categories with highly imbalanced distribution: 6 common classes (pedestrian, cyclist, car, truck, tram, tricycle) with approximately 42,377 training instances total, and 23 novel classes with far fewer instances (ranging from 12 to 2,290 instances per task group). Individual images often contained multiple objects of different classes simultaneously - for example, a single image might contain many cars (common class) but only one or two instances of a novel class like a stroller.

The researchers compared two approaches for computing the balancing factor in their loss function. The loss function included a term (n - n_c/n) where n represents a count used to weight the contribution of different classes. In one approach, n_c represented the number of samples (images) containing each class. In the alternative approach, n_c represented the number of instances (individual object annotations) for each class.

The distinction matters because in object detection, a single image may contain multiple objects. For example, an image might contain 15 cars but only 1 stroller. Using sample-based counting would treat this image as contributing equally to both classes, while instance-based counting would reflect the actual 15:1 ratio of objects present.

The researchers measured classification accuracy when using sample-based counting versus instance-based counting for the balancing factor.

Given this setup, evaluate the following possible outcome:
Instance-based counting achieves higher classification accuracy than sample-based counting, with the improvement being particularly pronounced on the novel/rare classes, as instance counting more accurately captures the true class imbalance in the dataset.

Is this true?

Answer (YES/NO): YES